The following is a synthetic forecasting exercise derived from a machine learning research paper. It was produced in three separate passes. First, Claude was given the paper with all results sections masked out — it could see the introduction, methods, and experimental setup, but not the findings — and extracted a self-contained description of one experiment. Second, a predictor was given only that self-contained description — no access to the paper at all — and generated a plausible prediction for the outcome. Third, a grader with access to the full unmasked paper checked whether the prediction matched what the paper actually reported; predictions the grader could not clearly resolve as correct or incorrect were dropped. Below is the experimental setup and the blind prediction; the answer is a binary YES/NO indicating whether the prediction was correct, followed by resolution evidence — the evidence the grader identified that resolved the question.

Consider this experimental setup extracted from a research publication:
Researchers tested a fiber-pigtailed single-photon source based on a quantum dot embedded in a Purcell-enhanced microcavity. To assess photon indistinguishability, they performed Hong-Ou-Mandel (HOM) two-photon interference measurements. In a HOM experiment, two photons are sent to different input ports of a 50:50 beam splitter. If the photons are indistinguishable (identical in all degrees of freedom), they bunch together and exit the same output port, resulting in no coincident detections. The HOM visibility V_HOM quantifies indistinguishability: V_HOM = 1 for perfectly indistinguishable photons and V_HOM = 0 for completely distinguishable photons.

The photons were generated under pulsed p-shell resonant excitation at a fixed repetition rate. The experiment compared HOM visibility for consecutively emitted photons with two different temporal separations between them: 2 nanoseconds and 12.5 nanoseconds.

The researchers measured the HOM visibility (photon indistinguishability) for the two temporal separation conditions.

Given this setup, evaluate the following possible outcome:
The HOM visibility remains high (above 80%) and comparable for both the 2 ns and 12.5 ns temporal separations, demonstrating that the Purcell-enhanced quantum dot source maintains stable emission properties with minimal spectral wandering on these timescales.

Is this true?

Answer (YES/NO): NO